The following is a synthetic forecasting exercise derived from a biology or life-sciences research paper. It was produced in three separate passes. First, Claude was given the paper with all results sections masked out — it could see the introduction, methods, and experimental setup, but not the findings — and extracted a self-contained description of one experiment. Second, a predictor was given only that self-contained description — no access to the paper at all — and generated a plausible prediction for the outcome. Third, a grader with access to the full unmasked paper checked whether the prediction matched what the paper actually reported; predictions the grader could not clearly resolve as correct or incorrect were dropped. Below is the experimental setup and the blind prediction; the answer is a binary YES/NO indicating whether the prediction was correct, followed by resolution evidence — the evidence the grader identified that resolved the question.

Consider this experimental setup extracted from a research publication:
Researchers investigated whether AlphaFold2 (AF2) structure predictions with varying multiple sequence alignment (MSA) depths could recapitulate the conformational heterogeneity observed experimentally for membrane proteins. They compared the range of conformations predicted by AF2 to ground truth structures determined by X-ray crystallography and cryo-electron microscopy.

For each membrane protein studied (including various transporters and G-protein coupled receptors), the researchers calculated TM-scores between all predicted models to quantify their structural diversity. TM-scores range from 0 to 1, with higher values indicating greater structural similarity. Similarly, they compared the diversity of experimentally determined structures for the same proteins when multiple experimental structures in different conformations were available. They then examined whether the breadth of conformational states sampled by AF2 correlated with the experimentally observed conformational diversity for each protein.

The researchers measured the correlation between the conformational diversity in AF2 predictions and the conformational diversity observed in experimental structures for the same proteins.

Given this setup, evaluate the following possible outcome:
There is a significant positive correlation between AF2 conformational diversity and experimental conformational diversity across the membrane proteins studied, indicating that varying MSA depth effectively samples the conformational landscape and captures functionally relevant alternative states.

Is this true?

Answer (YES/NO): YES